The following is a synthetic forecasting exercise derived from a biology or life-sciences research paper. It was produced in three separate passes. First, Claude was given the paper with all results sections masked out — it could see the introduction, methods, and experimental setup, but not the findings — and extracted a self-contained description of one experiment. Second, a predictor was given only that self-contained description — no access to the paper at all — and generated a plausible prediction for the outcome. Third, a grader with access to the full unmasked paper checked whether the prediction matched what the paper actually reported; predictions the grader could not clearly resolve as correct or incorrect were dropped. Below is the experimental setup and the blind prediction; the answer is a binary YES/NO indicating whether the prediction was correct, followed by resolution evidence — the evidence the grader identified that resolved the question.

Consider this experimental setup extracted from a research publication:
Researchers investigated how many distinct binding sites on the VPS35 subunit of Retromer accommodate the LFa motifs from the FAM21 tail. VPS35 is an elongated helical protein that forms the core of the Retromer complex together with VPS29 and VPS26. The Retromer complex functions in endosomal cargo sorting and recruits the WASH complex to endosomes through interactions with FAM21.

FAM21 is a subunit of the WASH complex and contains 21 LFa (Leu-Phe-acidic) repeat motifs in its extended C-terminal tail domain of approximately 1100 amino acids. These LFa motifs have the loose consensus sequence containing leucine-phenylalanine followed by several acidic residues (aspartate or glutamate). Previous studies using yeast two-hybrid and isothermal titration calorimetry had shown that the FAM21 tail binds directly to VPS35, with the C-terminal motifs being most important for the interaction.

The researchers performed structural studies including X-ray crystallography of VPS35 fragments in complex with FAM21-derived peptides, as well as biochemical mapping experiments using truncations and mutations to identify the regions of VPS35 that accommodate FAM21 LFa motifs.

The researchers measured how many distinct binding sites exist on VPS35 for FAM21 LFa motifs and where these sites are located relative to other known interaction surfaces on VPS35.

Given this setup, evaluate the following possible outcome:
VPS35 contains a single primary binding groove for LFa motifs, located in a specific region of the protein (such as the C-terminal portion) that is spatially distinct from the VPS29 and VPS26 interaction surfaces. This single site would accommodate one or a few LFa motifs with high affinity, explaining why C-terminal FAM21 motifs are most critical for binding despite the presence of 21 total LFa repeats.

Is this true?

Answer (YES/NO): NO